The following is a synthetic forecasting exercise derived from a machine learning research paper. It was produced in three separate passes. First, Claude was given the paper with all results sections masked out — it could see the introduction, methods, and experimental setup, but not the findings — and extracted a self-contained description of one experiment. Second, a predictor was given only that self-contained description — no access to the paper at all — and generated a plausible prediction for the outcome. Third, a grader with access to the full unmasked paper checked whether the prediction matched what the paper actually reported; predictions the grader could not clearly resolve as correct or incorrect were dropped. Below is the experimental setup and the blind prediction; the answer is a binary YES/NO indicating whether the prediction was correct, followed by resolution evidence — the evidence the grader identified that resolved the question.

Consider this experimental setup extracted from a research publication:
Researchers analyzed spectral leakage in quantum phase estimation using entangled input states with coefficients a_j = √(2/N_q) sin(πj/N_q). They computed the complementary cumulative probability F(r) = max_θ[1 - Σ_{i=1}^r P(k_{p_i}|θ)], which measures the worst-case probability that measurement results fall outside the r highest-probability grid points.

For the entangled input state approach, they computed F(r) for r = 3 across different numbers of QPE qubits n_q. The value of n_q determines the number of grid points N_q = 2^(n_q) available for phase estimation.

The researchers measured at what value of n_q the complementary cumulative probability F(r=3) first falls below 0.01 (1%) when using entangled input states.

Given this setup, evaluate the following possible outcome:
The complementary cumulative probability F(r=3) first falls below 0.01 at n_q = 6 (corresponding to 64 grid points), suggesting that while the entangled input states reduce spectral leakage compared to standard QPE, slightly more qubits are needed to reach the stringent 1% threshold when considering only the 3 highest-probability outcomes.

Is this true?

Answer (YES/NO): NO